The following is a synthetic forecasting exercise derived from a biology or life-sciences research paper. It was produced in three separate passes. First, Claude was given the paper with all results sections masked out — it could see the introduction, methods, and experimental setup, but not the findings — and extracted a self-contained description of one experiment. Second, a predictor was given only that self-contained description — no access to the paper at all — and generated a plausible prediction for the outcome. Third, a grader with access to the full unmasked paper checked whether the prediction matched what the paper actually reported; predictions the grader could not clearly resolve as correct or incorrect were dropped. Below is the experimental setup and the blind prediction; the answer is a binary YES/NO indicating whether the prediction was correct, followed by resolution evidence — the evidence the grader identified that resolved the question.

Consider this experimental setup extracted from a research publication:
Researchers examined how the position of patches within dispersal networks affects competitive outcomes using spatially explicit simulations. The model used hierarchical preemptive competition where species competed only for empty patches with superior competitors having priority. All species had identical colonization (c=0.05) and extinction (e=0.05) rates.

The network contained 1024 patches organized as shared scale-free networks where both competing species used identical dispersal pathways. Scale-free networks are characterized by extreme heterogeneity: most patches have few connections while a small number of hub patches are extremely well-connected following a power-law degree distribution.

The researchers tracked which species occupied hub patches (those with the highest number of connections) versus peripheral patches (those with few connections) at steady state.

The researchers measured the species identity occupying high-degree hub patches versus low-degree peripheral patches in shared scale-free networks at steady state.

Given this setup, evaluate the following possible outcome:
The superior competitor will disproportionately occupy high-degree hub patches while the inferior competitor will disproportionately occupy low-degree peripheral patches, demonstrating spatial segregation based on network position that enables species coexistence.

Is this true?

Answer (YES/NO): NO